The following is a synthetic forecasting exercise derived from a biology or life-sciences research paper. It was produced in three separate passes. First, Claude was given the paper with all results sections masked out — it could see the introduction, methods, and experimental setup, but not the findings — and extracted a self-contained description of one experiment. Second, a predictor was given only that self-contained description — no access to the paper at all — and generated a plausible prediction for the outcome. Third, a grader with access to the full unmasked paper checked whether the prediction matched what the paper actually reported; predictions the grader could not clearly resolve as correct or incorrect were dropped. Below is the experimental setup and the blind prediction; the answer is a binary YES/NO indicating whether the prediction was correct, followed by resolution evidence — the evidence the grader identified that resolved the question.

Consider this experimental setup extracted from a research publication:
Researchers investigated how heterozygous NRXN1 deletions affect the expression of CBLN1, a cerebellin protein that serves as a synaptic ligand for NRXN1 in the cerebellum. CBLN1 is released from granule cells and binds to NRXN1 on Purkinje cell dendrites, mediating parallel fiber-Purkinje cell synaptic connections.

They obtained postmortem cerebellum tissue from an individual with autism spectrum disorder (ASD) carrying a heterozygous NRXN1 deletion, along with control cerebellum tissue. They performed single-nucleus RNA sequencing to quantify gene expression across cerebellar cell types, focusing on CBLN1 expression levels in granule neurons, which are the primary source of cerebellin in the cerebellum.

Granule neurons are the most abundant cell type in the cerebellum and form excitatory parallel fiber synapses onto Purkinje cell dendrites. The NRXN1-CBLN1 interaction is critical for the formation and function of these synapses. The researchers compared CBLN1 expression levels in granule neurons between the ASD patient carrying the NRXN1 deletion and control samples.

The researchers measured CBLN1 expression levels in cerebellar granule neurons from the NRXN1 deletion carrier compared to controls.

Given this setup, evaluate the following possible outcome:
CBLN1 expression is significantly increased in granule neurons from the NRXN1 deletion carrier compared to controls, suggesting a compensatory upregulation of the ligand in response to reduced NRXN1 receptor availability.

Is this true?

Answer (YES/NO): NO